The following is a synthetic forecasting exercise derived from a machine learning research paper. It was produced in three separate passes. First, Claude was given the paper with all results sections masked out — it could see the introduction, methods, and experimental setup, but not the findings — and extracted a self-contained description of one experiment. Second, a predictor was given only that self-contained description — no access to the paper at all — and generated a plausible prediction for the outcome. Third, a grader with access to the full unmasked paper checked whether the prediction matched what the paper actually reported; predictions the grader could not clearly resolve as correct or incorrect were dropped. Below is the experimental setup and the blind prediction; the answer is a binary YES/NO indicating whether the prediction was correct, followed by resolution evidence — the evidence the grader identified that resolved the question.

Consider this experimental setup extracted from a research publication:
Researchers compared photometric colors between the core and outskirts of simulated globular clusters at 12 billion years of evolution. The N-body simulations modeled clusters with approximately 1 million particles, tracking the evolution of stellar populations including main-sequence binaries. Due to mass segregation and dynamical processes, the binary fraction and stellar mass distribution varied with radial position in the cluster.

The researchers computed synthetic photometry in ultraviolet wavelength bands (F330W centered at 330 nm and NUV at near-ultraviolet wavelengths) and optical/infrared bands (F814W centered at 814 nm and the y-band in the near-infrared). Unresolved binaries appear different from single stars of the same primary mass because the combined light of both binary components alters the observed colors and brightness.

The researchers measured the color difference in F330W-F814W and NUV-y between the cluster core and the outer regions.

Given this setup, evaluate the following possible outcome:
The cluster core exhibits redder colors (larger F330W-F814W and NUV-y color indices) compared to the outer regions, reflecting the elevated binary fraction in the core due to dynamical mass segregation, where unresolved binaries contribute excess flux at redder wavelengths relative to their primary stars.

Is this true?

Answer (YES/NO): NO